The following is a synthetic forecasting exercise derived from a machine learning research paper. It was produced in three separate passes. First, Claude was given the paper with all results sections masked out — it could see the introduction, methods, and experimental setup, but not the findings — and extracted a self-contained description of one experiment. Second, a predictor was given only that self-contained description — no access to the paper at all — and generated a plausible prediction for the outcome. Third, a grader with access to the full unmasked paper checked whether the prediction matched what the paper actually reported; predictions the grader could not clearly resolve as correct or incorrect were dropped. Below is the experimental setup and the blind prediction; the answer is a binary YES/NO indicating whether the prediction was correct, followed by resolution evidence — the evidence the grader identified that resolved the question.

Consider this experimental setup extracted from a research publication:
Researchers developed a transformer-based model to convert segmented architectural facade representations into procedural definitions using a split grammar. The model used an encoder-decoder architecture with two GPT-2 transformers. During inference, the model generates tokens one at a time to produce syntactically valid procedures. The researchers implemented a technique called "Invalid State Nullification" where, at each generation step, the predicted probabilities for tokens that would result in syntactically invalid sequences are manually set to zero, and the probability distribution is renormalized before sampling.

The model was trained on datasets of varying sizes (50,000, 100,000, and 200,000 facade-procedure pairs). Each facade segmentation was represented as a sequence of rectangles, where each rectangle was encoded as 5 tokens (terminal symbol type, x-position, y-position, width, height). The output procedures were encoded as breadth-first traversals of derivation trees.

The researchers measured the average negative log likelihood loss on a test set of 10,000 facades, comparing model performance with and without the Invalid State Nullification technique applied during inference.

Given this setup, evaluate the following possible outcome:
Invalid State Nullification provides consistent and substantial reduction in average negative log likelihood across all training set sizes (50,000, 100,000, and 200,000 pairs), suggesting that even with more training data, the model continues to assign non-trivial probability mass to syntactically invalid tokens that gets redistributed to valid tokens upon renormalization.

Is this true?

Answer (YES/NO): YES